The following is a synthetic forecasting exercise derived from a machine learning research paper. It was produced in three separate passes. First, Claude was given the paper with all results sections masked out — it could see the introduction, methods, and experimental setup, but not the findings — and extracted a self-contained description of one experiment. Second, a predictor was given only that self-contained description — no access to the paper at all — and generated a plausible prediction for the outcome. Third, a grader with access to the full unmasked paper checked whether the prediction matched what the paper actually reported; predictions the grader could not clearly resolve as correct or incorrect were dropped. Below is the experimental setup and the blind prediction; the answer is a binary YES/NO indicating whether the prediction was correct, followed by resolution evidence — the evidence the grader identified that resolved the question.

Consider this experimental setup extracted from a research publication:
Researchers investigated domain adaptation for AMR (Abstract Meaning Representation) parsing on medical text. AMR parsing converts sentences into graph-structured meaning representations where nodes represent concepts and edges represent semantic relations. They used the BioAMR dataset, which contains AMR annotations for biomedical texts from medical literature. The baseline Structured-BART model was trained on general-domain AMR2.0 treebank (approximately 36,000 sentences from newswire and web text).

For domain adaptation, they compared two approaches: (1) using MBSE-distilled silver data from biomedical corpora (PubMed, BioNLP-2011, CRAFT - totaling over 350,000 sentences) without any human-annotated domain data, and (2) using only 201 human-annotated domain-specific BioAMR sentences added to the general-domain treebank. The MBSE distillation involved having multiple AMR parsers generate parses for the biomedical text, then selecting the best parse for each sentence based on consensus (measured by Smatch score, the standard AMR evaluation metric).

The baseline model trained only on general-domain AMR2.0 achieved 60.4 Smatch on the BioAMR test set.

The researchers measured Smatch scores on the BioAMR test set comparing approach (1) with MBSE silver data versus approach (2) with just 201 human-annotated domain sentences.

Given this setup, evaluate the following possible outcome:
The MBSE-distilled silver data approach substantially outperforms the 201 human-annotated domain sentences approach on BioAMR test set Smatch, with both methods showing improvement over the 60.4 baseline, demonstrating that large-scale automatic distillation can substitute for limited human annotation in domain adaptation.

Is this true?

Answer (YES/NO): NO